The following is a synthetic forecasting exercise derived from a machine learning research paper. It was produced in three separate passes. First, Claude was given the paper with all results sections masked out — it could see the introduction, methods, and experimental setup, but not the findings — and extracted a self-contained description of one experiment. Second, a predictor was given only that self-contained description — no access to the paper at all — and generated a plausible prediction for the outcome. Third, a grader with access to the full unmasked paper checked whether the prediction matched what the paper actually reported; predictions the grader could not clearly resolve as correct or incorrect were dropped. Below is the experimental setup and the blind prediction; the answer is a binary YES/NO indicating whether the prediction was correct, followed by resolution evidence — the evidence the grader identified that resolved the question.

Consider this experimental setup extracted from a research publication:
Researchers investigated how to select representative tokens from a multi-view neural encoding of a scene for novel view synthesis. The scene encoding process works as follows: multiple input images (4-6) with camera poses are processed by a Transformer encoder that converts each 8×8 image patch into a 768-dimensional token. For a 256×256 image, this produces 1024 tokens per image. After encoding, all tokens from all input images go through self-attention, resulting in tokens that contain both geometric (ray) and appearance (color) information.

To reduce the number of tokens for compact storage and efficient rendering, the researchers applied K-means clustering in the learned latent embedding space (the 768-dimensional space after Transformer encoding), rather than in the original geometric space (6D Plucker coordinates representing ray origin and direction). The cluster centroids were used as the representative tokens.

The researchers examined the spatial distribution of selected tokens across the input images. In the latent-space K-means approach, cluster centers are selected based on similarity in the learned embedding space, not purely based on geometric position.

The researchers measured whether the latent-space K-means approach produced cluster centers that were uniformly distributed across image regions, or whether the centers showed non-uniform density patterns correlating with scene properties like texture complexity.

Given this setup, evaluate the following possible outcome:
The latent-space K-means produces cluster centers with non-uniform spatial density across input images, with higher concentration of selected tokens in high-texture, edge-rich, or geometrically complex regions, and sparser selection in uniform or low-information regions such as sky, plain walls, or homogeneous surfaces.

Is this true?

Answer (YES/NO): YES